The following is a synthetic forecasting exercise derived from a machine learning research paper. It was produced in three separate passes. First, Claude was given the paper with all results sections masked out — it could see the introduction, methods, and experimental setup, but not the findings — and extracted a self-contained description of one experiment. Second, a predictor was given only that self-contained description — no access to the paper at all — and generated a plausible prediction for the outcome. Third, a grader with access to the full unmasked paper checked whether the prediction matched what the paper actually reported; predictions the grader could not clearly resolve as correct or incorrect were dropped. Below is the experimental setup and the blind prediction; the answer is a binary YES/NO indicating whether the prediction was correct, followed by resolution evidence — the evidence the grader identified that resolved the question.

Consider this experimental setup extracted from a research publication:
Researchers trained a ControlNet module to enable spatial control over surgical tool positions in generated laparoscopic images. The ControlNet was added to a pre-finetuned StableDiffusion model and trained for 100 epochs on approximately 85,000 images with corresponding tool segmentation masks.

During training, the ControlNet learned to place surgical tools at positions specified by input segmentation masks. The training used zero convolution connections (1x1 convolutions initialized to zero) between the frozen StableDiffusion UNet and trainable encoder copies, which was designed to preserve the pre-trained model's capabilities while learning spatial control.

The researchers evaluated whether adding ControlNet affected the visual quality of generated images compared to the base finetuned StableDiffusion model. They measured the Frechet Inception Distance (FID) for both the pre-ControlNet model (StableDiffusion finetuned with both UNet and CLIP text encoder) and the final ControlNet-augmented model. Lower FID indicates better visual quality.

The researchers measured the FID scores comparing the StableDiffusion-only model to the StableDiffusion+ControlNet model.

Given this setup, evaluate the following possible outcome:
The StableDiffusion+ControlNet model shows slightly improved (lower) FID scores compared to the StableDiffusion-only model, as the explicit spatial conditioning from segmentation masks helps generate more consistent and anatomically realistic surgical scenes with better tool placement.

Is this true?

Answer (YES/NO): NO